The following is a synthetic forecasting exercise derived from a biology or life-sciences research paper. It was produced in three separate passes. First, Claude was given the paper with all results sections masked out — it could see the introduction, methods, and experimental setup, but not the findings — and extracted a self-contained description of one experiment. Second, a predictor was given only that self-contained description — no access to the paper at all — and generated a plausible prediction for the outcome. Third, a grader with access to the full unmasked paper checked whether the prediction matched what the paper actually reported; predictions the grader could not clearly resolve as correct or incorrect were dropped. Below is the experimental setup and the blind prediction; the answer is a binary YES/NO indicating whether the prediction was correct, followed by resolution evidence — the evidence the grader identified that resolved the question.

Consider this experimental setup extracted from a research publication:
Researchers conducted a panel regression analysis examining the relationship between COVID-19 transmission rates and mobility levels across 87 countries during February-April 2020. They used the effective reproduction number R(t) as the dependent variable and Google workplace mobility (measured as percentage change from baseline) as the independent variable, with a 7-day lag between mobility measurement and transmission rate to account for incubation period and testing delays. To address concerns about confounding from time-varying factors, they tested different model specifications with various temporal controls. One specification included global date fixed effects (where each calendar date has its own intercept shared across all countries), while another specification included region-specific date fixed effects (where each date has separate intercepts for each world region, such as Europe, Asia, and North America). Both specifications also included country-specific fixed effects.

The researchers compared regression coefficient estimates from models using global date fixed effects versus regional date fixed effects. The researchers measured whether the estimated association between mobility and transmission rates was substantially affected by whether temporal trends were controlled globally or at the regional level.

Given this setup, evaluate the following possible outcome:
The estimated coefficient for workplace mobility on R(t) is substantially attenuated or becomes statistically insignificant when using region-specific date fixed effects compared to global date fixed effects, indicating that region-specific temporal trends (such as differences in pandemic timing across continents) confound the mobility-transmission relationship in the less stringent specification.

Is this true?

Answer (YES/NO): NO